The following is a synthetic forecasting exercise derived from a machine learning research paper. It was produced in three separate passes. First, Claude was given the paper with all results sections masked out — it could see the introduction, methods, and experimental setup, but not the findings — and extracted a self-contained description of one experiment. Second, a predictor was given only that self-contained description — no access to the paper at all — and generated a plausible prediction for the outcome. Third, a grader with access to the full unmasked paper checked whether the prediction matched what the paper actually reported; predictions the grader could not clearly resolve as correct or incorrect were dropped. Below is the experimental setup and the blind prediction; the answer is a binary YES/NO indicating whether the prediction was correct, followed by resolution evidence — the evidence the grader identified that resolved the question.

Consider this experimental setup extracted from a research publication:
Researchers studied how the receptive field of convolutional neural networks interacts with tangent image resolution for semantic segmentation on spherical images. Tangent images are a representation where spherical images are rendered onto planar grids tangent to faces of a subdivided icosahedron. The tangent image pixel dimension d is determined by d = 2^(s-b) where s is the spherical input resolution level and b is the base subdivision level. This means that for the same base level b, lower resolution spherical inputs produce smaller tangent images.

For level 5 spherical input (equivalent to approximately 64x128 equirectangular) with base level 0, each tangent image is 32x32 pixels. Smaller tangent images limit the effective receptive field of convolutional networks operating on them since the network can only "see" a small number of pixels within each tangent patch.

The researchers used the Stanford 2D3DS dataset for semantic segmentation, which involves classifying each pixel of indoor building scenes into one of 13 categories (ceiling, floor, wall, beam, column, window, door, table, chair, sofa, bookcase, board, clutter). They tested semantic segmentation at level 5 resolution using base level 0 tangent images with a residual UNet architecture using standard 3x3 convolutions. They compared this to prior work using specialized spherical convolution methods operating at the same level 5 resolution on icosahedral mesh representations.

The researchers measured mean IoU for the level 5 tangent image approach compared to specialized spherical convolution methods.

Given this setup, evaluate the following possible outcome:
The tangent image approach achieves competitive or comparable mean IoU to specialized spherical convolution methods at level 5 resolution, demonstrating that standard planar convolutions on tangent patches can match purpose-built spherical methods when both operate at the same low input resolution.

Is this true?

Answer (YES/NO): NO